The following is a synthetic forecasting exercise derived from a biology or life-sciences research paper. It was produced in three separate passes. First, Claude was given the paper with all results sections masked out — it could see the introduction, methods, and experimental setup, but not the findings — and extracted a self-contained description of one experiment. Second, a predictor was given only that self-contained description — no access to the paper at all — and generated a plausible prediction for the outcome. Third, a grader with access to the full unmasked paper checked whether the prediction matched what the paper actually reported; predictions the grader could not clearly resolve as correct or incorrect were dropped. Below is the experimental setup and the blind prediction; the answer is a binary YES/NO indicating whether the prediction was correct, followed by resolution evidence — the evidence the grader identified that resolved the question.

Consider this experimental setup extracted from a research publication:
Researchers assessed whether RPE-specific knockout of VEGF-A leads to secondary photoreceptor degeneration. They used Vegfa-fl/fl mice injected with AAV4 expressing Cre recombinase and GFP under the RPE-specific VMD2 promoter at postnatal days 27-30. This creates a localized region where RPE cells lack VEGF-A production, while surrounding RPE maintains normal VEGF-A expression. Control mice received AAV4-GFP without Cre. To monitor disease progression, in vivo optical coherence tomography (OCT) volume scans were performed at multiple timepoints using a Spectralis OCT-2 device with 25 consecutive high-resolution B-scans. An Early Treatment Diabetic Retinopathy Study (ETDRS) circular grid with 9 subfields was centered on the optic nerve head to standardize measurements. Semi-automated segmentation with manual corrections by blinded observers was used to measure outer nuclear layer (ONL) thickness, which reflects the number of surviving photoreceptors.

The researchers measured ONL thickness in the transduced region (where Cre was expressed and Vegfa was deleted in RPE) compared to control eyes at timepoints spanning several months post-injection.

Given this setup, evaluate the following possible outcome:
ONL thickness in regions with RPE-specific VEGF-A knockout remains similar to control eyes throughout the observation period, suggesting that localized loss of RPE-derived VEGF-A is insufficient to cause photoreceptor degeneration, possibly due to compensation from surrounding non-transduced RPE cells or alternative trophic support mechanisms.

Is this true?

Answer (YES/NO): NO